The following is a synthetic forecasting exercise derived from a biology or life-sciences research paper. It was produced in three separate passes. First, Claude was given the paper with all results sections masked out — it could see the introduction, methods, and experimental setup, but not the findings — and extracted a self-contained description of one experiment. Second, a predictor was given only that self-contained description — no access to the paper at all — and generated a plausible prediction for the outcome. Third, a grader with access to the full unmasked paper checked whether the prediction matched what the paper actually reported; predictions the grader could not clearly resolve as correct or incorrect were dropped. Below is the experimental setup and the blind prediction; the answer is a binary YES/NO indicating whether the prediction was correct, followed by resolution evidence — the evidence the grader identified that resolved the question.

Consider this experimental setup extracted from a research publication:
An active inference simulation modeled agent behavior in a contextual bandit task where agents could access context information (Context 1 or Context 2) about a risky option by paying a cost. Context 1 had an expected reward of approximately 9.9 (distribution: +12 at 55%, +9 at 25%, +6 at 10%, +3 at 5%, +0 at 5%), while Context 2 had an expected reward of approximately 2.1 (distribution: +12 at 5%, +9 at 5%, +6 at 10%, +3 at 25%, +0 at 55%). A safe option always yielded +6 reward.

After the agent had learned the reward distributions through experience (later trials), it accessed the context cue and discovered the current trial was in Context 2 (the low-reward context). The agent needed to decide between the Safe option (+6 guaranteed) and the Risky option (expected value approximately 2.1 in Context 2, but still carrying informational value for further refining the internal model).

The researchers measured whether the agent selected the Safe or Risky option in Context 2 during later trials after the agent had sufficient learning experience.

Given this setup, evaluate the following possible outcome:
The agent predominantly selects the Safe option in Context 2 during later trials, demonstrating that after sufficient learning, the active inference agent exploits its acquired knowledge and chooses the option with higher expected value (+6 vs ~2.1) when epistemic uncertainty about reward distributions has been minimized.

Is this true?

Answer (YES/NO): YES